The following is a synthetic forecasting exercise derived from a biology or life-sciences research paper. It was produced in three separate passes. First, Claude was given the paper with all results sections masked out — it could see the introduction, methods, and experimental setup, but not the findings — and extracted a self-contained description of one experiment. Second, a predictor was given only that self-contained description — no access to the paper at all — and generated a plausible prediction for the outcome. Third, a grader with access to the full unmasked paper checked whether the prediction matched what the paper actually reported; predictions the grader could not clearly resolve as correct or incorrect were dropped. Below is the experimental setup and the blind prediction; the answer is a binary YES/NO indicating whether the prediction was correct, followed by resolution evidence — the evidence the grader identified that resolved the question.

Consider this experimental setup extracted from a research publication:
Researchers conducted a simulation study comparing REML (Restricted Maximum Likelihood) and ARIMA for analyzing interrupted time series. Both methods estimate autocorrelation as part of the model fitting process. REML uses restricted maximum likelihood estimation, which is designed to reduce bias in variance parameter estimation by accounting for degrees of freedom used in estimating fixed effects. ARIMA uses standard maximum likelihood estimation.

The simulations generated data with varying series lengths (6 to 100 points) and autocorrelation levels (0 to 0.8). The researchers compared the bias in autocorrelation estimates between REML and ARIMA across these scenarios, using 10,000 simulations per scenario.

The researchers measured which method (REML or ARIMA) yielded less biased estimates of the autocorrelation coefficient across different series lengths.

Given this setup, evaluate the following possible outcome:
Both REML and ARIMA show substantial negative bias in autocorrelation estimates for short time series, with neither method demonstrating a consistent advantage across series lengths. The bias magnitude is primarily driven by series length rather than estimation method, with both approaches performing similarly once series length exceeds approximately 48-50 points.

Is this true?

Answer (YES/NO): NO